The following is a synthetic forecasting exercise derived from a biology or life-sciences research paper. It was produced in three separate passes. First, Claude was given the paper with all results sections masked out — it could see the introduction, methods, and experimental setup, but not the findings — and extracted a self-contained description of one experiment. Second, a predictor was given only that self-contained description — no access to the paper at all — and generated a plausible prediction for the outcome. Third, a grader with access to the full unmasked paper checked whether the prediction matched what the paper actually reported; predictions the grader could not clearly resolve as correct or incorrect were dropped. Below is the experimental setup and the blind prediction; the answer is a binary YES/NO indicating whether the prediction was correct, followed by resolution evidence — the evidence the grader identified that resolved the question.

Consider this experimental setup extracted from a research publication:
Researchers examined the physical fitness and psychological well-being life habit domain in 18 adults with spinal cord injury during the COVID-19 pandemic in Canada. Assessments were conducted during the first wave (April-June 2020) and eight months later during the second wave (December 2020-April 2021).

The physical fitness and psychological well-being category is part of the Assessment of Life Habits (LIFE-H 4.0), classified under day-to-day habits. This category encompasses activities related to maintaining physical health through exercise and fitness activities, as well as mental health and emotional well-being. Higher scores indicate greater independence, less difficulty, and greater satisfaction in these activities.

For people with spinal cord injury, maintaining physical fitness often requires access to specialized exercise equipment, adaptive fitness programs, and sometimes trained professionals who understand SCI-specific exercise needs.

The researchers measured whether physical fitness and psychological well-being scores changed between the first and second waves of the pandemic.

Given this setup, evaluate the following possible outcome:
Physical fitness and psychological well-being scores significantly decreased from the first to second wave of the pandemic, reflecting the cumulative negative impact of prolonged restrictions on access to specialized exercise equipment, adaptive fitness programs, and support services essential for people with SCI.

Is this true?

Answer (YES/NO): NO